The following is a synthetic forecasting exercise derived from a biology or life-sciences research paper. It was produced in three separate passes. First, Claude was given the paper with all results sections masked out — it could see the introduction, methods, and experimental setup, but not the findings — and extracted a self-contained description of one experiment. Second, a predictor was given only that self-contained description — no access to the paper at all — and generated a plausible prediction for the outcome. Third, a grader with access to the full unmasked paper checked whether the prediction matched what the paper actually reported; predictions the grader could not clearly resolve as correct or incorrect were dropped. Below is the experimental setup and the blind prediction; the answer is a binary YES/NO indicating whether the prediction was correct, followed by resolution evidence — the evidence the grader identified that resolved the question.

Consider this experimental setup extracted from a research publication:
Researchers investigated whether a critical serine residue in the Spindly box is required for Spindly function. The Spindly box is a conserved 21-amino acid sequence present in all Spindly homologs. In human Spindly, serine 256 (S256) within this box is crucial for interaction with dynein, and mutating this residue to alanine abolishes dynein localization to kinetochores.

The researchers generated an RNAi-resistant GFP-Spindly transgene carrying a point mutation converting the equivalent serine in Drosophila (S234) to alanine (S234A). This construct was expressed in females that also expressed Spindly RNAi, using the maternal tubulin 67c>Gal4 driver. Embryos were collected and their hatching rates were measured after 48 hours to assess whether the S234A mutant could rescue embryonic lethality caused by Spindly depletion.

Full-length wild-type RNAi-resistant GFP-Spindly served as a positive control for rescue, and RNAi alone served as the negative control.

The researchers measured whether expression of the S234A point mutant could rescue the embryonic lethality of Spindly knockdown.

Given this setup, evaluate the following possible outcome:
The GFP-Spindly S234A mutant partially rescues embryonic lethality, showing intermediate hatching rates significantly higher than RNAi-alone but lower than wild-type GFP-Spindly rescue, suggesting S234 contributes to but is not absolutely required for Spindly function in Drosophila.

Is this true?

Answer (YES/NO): NO